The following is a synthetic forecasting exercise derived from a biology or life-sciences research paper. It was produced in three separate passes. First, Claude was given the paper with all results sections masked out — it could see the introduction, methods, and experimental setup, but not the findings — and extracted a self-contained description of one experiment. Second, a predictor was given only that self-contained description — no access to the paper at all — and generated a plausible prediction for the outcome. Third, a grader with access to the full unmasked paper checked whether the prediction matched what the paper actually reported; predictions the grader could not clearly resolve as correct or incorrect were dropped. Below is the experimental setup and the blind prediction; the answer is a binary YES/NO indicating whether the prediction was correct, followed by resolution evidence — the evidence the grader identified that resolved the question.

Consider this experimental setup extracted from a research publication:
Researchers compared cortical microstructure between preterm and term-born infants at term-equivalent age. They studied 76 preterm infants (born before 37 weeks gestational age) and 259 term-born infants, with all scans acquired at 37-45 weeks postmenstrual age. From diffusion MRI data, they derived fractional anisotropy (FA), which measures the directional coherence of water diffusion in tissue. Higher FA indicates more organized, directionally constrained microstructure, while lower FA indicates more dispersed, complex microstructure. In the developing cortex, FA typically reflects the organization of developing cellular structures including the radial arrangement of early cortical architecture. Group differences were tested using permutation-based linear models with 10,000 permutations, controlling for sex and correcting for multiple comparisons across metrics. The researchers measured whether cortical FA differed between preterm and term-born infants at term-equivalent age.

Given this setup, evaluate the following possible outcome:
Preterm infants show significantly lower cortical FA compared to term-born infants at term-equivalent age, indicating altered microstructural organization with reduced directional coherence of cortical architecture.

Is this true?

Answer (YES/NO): NO